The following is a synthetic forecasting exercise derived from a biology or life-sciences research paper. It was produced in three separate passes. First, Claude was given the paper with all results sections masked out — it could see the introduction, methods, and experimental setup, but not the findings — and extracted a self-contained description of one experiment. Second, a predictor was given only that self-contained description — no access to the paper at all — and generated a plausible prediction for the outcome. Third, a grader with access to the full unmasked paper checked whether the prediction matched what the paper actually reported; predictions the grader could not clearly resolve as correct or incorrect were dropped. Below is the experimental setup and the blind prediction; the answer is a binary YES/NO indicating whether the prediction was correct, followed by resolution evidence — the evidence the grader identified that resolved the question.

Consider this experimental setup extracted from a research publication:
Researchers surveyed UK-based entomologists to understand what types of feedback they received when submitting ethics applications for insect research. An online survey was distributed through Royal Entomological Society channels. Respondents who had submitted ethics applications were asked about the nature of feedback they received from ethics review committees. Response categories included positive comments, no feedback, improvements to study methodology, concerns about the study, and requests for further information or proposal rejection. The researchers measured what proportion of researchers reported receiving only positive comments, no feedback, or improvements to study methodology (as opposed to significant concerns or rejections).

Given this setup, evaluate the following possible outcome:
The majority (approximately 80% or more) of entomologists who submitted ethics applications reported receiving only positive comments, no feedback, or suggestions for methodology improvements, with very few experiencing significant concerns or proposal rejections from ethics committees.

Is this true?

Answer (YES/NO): NO